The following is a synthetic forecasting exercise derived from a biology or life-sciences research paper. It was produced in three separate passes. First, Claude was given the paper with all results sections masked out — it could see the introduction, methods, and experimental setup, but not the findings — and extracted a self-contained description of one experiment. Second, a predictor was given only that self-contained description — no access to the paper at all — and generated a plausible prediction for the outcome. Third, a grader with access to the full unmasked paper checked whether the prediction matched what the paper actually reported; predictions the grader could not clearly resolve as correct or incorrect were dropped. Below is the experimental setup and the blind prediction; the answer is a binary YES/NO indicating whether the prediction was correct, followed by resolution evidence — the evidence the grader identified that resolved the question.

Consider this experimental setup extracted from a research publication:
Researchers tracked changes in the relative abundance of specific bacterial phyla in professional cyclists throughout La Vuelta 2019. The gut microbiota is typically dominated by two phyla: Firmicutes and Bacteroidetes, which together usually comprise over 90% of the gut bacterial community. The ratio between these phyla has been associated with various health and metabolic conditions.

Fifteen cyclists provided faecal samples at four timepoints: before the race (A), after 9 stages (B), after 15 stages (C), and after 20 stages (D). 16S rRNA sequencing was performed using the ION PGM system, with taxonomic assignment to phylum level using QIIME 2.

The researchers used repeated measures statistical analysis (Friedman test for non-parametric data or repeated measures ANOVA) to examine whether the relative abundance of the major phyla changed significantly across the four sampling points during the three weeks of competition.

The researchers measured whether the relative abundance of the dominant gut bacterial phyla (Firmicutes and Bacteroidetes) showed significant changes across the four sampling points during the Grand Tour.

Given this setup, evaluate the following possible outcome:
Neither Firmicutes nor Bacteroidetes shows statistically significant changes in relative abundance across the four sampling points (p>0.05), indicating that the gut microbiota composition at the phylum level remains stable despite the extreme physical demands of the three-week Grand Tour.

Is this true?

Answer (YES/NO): NO